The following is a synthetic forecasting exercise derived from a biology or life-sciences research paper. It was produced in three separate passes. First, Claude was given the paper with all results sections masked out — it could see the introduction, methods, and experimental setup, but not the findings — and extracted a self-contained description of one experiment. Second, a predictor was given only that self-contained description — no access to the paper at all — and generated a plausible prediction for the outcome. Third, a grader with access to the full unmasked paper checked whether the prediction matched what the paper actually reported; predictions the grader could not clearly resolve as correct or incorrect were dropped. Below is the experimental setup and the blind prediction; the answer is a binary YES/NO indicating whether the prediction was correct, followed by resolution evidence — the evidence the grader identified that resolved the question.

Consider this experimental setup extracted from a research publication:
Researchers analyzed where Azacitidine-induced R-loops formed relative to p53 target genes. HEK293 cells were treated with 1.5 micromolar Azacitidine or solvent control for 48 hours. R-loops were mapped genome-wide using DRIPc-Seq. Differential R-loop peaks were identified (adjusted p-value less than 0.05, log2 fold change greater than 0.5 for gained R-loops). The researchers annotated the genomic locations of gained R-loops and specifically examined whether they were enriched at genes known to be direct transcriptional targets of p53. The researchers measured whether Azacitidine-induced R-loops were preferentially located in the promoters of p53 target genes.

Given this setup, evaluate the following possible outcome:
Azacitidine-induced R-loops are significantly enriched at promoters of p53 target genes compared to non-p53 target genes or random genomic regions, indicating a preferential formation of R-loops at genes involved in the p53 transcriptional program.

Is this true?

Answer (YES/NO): YES